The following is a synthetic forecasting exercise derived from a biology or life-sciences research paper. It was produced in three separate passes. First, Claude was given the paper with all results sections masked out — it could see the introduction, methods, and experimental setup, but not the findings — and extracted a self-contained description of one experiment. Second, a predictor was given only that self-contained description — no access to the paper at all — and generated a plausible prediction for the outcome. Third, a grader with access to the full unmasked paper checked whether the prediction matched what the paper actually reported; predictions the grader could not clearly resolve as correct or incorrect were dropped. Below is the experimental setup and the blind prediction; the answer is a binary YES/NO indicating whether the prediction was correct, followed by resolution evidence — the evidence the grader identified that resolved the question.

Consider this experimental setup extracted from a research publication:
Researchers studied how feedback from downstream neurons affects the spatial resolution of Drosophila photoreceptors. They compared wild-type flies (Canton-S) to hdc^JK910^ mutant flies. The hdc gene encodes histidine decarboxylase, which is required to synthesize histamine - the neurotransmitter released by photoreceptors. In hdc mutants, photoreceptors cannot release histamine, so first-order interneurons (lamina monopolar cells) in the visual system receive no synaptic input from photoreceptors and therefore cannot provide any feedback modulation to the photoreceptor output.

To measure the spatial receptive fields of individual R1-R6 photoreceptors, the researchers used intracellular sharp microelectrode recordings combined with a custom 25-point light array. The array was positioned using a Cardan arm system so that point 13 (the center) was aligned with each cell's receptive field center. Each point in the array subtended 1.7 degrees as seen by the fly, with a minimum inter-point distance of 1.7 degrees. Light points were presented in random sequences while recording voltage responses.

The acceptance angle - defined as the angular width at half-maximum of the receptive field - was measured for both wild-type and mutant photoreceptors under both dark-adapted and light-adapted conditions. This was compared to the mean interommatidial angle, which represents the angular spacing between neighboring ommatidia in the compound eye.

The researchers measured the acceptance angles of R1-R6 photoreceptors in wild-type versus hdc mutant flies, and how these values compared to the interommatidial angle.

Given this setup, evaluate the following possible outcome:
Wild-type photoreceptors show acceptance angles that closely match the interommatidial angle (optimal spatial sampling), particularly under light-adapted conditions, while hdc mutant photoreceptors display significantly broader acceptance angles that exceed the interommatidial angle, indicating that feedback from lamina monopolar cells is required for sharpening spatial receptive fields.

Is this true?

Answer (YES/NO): NO